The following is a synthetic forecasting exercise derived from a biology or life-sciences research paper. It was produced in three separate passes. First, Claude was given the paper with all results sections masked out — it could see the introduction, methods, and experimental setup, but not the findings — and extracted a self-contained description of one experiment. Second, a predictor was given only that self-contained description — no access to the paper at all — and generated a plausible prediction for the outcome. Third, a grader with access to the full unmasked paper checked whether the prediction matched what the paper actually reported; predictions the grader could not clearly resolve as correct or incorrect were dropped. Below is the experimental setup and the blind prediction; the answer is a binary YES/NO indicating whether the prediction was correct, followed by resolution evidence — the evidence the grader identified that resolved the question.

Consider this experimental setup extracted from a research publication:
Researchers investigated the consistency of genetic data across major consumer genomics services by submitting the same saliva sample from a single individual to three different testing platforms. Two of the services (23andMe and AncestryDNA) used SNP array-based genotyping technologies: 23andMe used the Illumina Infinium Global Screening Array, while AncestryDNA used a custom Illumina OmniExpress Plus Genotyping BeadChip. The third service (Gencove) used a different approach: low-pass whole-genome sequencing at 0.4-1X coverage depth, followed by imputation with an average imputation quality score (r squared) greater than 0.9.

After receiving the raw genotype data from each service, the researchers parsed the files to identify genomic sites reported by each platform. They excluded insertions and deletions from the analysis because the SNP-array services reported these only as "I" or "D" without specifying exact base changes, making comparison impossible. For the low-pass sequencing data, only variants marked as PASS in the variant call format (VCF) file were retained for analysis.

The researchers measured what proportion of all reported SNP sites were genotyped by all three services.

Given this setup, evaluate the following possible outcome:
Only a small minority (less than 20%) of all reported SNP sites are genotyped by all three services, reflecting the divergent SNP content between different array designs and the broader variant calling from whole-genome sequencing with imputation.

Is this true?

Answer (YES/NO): YES